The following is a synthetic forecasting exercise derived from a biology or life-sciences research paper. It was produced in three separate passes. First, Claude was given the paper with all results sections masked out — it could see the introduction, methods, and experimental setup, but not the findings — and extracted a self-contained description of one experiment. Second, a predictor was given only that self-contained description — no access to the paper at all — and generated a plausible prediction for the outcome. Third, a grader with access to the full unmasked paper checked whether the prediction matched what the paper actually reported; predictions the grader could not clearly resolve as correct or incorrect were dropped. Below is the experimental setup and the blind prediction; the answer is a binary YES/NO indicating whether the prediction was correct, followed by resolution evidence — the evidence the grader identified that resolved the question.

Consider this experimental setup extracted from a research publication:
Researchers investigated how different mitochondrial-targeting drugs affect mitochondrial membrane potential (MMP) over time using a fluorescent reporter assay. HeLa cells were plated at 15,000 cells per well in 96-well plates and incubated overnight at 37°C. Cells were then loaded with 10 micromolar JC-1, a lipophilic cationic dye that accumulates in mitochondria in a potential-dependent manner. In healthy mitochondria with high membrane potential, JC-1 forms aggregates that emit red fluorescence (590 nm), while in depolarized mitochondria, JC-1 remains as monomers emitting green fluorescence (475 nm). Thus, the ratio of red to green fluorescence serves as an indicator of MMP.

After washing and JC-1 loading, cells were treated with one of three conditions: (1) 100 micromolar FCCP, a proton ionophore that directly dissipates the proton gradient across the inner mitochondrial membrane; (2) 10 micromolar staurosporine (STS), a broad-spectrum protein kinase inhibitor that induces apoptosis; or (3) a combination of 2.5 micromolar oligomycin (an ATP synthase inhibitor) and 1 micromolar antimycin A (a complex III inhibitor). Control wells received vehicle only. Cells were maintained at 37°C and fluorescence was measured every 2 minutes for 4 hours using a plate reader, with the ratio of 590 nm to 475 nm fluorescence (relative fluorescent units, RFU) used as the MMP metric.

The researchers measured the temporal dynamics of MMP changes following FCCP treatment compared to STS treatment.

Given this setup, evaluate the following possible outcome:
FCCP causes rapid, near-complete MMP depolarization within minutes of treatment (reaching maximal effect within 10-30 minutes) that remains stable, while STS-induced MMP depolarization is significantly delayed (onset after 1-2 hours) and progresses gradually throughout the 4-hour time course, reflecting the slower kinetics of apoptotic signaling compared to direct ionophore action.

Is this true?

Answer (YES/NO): NO